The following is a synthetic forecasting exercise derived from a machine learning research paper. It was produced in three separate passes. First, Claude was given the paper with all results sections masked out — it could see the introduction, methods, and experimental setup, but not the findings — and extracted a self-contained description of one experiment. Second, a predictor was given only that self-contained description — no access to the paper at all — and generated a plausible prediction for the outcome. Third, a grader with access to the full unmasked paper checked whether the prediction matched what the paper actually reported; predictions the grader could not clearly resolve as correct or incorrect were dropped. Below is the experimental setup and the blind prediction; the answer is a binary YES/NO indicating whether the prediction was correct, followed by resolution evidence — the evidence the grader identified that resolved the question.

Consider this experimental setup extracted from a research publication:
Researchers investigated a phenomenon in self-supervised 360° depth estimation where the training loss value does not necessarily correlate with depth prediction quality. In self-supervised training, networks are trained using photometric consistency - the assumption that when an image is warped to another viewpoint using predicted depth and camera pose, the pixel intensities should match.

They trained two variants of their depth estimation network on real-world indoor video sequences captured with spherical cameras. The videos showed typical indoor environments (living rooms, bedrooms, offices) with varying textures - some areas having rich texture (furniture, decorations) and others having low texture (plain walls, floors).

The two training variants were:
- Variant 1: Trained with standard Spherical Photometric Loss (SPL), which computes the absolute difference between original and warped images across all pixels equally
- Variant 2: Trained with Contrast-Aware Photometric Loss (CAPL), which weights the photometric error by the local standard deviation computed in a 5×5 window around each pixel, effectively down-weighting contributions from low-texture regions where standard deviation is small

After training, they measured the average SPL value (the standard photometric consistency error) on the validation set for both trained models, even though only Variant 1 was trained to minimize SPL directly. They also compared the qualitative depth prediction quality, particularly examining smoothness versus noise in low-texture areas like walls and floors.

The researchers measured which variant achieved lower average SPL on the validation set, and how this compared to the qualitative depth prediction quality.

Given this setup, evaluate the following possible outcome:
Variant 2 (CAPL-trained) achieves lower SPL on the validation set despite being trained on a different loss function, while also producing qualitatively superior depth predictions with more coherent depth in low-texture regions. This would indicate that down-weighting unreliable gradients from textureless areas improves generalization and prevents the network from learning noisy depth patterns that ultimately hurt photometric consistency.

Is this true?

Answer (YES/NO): NO